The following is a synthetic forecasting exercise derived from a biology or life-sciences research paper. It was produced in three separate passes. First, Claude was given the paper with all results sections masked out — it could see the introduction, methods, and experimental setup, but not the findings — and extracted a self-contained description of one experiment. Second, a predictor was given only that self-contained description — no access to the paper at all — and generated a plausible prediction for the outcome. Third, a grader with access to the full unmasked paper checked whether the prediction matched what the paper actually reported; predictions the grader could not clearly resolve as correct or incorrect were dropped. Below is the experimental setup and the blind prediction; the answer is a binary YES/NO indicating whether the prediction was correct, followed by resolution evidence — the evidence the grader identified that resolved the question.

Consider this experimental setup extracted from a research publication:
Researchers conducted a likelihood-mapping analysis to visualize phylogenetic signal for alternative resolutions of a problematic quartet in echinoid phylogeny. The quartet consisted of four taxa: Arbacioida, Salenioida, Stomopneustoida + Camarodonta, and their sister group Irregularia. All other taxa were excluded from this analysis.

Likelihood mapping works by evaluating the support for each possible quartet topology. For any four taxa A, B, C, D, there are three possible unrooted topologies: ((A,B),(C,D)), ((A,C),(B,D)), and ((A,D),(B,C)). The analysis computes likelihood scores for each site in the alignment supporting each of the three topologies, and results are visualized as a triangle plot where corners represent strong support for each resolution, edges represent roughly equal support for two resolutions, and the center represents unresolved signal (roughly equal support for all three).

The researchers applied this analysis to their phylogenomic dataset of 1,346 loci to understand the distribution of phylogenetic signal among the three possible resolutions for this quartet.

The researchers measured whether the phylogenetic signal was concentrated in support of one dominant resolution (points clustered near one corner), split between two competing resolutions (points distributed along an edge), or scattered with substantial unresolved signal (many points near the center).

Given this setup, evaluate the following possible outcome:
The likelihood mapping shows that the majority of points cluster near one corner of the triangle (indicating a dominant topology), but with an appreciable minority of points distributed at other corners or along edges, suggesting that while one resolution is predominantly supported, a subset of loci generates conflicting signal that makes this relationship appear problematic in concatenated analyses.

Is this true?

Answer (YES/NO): YES